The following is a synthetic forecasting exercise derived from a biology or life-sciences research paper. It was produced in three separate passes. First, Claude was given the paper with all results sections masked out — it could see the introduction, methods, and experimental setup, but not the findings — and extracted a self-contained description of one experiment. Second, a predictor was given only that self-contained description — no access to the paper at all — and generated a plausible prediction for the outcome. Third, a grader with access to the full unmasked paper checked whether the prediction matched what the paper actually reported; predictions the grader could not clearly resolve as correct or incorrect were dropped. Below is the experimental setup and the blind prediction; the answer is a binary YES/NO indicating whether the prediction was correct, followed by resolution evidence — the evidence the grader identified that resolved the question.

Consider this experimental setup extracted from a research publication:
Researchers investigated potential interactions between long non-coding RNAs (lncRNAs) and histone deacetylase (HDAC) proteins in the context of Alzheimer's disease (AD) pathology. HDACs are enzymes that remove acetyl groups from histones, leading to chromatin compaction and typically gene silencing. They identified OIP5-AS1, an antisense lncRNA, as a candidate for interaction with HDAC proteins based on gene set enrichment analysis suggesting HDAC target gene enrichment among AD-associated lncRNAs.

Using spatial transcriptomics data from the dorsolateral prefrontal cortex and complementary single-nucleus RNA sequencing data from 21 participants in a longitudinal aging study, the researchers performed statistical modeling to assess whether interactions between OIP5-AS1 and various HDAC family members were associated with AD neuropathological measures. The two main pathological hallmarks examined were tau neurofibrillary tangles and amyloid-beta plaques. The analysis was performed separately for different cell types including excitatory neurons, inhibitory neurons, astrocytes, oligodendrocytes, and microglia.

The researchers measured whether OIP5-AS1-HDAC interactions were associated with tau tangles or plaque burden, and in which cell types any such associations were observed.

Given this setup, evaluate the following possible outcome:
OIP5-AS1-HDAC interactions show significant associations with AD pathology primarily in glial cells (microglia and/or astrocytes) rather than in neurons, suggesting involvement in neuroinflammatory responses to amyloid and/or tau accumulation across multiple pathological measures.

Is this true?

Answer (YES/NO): NO